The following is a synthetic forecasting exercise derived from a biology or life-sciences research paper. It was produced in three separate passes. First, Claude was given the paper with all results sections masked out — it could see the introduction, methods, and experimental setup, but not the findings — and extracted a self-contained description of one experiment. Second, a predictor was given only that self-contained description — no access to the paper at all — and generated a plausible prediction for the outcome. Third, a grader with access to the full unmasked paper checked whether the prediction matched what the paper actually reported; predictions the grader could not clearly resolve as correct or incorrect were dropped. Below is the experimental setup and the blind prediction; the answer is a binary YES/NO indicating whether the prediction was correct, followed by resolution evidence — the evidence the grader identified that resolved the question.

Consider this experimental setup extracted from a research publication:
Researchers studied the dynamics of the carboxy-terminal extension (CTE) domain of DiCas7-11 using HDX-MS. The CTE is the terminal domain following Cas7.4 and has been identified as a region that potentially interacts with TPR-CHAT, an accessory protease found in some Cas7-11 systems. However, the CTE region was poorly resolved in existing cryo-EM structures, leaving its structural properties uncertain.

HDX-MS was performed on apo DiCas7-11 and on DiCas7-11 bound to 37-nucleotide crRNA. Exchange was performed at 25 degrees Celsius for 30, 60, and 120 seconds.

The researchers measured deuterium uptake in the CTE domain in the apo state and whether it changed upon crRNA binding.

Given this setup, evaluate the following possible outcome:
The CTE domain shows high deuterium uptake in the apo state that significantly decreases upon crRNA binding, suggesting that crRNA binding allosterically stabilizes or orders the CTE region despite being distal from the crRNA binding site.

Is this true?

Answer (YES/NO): NO